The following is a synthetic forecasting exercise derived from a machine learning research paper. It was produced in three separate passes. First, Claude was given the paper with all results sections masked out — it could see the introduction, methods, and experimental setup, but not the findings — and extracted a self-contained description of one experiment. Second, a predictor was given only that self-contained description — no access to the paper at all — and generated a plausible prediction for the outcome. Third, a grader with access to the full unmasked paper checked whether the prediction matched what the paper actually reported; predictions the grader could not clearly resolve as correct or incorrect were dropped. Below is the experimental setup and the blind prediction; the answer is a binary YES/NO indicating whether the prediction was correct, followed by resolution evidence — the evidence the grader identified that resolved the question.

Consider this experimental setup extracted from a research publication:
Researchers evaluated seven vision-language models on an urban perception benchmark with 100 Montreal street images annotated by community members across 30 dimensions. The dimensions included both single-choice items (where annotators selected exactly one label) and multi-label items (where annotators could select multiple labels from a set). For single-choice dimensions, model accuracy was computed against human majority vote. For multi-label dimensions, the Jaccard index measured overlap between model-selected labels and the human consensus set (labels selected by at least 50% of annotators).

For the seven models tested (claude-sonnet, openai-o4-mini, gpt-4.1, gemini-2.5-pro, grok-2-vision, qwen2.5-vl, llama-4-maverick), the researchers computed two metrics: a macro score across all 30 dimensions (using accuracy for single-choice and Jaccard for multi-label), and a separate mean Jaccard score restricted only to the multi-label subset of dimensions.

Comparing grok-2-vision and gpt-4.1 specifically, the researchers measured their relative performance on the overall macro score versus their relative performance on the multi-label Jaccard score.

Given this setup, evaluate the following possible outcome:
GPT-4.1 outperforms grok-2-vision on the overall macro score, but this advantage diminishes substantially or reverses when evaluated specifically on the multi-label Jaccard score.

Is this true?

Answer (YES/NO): YES